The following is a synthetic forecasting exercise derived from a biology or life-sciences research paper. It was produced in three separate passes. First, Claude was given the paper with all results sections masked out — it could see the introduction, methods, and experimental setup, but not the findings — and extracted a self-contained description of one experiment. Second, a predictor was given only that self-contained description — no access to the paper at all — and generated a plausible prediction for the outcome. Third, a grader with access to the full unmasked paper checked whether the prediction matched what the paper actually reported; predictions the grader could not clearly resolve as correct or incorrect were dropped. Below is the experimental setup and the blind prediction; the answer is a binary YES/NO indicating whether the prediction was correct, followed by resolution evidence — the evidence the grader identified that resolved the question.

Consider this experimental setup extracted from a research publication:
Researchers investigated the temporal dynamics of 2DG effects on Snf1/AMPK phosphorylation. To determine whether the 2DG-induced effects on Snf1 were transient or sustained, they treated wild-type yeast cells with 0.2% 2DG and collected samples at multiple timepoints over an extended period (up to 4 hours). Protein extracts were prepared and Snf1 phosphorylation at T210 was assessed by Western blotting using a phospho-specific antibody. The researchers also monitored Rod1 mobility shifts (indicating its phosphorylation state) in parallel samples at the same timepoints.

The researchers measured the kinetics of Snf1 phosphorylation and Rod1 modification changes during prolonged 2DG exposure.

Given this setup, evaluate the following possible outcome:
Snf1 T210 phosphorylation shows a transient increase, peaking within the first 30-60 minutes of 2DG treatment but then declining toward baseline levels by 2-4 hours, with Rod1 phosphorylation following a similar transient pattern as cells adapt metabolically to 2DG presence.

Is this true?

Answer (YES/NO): NO